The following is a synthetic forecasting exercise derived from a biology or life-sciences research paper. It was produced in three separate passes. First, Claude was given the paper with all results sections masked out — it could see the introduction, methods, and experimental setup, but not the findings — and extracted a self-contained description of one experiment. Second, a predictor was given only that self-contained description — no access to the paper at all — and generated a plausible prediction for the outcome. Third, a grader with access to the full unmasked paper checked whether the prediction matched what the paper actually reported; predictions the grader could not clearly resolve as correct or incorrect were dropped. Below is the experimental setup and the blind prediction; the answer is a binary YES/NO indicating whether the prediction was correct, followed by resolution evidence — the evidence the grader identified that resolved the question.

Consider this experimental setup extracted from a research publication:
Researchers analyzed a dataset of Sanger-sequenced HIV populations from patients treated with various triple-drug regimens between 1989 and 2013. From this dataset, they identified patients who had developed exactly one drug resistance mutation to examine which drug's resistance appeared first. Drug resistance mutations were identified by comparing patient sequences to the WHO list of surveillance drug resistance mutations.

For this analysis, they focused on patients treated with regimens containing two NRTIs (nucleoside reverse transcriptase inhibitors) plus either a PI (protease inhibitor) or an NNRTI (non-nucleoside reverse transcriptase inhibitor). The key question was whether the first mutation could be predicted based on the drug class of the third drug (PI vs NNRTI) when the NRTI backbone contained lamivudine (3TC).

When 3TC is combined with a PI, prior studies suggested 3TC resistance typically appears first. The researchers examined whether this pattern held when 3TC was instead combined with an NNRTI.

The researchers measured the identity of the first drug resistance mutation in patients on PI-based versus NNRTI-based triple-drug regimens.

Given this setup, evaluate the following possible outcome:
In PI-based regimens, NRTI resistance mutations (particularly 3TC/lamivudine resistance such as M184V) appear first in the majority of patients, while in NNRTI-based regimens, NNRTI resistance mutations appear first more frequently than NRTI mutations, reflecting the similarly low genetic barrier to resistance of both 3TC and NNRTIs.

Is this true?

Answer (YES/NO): YES